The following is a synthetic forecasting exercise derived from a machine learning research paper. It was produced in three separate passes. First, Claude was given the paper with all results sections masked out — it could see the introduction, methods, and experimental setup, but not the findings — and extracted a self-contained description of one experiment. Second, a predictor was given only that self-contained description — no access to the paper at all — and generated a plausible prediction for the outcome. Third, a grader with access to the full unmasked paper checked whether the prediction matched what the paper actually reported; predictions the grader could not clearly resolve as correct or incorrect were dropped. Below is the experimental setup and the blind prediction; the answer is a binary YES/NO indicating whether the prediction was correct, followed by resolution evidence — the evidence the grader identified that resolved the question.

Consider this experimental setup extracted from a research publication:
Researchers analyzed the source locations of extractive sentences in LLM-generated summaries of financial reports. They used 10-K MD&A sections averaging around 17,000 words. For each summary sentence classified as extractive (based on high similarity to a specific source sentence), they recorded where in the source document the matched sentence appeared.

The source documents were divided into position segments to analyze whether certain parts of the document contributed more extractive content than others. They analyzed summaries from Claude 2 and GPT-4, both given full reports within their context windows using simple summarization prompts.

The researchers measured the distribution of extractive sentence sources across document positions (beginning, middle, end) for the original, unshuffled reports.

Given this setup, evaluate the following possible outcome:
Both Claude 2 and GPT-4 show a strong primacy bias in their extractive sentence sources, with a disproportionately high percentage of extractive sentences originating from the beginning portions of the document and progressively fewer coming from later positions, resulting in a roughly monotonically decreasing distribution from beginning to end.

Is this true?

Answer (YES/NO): NO